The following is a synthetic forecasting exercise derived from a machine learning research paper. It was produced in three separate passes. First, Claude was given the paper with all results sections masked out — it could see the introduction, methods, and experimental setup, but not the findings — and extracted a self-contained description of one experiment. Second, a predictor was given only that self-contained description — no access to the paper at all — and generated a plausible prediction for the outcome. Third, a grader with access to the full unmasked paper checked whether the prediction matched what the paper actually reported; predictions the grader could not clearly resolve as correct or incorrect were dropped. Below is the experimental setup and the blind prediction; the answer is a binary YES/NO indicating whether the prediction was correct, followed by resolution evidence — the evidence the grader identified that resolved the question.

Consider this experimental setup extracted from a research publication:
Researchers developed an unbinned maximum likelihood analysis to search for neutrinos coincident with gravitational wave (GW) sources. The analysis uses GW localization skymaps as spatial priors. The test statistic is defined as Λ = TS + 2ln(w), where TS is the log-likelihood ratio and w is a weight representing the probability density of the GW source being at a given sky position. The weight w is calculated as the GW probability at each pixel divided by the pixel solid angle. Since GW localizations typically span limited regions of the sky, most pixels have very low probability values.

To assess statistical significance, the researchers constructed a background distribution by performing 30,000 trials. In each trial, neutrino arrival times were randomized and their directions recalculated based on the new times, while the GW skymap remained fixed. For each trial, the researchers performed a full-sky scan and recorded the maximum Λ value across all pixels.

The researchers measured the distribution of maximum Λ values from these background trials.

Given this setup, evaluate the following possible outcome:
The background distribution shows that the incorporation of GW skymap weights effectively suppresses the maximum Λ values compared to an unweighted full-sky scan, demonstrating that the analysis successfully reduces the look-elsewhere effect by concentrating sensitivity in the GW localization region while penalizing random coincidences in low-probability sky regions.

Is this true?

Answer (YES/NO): YES